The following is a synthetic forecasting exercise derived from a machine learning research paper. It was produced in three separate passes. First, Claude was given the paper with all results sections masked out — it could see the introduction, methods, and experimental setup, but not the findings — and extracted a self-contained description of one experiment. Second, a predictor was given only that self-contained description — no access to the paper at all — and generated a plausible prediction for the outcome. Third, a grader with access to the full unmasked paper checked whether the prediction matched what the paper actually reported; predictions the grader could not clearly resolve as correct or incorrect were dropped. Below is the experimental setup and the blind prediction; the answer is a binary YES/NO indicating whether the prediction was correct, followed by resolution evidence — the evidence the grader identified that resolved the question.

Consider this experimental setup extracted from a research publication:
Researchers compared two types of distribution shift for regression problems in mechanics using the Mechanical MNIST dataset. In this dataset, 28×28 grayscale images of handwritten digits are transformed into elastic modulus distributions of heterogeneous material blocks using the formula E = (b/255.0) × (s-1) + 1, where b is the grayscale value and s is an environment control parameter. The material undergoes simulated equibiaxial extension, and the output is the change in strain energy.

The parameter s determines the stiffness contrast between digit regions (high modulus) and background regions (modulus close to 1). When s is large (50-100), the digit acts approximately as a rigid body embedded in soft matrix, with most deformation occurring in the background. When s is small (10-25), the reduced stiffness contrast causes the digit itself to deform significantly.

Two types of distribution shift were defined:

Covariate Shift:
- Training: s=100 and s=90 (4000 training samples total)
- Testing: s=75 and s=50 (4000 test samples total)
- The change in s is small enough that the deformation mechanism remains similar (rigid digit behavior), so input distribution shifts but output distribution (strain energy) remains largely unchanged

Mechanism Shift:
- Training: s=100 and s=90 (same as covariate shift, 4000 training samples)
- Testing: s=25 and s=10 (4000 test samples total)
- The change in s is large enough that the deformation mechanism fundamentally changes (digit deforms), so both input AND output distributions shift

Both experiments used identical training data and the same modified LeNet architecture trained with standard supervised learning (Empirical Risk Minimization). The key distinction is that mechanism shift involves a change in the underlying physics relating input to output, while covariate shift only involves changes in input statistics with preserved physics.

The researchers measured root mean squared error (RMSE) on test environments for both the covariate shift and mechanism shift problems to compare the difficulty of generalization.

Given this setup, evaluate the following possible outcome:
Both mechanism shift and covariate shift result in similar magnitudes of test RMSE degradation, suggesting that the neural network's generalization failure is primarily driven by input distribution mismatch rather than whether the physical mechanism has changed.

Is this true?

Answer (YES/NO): NO